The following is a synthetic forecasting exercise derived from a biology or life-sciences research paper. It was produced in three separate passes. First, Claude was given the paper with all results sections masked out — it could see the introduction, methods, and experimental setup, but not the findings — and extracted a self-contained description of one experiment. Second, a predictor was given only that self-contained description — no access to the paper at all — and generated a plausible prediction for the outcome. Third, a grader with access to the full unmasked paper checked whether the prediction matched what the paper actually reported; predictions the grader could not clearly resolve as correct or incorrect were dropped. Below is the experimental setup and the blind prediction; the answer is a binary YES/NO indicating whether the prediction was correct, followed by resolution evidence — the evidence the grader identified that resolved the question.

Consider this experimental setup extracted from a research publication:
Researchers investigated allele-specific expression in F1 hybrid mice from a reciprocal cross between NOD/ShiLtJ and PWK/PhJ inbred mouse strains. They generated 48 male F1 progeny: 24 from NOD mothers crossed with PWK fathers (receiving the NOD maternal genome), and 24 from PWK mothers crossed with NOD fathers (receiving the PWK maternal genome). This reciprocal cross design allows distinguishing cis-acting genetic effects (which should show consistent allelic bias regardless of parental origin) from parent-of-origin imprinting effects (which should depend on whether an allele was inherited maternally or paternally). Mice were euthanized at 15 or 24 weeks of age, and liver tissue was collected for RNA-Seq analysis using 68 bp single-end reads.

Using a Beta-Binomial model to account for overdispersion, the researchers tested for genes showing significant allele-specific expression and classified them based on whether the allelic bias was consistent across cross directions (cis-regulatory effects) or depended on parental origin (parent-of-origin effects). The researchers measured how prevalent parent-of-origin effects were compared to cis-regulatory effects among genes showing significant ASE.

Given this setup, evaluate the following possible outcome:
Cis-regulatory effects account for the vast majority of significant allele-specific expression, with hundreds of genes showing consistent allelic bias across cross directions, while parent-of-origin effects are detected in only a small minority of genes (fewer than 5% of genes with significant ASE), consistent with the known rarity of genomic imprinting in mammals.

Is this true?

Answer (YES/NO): YES